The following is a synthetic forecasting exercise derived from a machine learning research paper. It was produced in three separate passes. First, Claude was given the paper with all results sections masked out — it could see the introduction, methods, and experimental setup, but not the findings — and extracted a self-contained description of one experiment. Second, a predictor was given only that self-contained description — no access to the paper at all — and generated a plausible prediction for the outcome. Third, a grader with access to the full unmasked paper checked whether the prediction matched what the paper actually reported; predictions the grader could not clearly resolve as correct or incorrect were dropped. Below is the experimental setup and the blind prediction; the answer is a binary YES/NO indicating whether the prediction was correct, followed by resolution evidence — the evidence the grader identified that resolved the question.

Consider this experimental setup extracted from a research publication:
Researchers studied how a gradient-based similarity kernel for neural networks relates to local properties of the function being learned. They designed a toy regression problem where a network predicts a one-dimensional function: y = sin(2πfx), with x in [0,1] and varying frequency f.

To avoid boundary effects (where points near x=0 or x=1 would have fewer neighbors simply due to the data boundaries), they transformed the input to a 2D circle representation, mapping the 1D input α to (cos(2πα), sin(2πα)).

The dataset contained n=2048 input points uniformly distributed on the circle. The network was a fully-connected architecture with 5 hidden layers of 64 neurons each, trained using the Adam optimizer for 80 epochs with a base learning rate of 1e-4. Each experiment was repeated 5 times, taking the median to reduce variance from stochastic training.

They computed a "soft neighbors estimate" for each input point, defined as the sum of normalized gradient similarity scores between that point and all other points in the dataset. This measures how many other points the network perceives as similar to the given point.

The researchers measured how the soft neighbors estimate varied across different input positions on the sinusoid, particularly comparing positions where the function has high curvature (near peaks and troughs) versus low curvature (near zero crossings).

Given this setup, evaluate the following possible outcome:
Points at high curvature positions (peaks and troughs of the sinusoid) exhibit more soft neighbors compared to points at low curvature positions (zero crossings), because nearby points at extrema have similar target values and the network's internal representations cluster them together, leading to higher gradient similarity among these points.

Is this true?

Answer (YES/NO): NO